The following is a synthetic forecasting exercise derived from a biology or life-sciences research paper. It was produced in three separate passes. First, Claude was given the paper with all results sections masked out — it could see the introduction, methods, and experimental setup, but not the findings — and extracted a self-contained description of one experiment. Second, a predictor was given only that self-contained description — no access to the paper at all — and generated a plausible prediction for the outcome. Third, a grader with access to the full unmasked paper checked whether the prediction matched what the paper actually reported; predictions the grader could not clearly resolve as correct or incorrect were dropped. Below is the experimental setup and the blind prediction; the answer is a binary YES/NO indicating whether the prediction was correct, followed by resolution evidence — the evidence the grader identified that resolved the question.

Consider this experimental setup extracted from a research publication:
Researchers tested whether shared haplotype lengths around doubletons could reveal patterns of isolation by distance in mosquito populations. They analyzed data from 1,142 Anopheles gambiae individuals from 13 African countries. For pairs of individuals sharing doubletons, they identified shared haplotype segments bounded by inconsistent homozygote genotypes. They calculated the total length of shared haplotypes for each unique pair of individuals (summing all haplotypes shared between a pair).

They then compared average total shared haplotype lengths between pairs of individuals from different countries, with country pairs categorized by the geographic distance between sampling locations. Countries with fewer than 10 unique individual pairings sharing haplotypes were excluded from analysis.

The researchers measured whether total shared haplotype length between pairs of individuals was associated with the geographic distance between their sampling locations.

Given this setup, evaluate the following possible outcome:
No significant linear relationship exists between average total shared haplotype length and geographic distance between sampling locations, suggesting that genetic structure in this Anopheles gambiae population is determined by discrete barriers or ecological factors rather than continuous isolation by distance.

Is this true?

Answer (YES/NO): NO